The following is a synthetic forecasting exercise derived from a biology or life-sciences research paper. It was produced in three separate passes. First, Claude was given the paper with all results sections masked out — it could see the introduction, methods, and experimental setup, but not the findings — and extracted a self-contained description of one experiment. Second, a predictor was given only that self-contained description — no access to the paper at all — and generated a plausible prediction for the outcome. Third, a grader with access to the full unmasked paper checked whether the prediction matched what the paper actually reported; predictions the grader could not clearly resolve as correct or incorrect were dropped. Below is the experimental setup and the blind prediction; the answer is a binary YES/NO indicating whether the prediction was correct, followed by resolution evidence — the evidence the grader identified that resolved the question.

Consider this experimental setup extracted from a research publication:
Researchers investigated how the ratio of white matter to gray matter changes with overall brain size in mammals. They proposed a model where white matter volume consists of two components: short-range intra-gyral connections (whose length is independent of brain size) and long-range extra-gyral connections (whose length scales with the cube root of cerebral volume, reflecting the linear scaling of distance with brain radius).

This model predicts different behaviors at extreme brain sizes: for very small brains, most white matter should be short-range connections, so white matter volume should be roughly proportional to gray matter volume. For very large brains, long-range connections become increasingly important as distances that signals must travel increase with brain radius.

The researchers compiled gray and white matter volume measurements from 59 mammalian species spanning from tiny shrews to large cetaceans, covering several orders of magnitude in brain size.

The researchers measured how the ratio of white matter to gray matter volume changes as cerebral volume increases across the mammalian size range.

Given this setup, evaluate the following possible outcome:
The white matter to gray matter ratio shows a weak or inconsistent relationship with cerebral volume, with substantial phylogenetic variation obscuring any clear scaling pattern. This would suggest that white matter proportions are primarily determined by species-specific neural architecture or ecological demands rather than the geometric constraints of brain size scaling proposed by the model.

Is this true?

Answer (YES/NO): NO